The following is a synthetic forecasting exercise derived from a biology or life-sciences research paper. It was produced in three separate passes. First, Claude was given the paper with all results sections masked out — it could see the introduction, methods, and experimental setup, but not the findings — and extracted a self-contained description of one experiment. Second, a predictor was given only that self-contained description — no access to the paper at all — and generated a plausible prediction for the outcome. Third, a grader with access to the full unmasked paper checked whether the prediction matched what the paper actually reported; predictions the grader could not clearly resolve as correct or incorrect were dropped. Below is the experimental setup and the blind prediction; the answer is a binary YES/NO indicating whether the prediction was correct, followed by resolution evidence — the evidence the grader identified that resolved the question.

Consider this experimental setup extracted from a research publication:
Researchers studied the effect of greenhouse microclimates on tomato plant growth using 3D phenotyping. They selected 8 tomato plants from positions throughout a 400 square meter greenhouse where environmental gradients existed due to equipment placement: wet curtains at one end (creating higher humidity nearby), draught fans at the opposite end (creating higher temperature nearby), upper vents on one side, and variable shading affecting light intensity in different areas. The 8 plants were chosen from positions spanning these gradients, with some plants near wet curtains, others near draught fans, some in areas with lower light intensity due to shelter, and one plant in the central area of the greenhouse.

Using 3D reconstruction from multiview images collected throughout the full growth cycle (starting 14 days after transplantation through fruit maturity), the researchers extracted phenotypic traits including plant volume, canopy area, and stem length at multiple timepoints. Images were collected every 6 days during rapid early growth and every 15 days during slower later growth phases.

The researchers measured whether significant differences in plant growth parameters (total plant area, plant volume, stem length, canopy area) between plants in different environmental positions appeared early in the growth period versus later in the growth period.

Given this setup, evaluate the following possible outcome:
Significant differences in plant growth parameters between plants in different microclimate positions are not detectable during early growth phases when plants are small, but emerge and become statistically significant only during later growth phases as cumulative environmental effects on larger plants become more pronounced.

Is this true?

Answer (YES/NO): YES